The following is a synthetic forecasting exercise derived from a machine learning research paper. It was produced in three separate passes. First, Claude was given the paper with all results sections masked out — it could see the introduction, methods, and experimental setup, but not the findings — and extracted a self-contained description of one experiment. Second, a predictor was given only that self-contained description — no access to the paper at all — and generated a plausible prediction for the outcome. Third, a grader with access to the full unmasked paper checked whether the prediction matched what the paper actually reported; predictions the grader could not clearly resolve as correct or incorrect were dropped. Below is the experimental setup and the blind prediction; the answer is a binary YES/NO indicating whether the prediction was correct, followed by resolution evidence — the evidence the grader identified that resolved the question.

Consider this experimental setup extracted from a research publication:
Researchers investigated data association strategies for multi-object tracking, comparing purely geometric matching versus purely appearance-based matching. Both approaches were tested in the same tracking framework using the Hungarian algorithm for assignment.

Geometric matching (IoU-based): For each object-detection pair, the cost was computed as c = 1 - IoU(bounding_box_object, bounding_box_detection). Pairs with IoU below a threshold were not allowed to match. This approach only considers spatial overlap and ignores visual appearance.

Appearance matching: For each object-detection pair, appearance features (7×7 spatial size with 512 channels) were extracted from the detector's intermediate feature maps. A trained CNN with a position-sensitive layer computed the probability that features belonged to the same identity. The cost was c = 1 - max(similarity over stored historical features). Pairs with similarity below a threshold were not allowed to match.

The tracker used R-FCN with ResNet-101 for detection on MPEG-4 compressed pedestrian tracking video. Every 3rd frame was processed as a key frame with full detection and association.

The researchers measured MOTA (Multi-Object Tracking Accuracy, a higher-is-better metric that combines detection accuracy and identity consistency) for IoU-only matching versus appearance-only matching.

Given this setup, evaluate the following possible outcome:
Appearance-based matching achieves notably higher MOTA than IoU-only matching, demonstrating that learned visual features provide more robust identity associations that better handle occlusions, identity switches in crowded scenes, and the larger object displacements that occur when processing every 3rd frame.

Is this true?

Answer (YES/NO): NO